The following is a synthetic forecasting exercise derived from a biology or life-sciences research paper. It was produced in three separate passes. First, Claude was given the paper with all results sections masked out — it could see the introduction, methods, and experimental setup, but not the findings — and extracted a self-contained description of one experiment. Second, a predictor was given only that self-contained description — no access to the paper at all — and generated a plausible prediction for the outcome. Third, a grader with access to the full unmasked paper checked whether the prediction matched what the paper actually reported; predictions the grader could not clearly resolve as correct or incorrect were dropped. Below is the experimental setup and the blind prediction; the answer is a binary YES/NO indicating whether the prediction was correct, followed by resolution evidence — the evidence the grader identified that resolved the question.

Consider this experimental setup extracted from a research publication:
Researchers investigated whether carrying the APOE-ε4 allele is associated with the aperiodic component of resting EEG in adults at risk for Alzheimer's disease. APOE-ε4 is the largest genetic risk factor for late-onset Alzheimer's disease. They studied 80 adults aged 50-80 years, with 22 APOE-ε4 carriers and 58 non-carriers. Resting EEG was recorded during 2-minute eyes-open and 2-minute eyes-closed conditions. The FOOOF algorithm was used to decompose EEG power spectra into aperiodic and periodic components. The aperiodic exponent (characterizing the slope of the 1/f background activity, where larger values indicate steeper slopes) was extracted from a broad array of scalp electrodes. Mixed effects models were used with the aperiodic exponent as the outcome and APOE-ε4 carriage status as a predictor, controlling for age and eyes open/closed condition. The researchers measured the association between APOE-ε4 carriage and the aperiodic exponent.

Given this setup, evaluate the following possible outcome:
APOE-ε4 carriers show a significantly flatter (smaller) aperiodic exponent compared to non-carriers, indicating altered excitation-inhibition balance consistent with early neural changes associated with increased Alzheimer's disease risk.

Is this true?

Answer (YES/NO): NO